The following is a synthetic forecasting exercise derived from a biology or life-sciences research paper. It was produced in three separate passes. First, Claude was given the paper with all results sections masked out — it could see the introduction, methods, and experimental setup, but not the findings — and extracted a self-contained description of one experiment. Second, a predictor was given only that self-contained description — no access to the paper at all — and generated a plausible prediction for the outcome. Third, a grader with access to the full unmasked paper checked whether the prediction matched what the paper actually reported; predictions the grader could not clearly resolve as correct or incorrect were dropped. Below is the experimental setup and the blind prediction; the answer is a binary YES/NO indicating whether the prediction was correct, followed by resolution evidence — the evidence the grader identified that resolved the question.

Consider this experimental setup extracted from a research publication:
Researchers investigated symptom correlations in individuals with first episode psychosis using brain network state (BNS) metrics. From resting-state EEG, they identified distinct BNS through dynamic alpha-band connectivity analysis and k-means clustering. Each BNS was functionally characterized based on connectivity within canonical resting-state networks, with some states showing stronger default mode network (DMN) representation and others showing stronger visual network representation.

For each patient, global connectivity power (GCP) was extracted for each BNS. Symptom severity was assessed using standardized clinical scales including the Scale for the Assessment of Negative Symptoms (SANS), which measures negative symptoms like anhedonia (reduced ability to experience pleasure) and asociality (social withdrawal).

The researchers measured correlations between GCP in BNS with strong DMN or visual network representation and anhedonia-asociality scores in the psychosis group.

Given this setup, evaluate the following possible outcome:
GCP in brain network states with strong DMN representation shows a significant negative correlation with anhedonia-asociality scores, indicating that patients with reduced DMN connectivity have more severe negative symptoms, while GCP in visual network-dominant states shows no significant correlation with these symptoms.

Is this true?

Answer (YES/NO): NO